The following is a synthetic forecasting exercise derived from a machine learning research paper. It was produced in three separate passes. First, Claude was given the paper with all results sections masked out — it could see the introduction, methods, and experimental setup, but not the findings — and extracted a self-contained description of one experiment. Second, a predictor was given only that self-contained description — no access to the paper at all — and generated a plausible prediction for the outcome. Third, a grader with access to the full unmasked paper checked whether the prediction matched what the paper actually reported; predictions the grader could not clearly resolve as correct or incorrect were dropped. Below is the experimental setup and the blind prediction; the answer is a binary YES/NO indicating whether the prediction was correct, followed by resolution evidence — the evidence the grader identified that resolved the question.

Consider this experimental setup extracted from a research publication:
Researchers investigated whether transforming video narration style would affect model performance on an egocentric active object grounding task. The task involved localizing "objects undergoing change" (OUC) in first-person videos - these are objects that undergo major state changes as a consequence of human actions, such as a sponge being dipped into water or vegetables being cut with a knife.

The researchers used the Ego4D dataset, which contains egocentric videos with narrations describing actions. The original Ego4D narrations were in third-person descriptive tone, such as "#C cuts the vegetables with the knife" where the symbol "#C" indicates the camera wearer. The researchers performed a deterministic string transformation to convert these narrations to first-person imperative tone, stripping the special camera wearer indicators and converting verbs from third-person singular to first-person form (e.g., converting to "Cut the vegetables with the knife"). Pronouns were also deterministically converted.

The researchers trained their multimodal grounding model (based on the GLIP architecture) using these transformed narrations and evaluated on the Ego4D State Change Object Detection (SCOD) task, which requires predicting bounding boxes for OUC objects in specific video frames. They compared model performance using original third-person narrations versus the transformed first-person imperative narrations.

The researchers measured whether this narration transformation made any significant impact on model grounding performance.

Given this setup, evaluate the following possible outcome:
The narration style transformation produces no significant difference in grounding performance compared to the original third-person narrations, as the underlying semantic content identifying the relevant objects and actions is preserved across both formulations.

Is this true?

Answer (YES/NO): YES